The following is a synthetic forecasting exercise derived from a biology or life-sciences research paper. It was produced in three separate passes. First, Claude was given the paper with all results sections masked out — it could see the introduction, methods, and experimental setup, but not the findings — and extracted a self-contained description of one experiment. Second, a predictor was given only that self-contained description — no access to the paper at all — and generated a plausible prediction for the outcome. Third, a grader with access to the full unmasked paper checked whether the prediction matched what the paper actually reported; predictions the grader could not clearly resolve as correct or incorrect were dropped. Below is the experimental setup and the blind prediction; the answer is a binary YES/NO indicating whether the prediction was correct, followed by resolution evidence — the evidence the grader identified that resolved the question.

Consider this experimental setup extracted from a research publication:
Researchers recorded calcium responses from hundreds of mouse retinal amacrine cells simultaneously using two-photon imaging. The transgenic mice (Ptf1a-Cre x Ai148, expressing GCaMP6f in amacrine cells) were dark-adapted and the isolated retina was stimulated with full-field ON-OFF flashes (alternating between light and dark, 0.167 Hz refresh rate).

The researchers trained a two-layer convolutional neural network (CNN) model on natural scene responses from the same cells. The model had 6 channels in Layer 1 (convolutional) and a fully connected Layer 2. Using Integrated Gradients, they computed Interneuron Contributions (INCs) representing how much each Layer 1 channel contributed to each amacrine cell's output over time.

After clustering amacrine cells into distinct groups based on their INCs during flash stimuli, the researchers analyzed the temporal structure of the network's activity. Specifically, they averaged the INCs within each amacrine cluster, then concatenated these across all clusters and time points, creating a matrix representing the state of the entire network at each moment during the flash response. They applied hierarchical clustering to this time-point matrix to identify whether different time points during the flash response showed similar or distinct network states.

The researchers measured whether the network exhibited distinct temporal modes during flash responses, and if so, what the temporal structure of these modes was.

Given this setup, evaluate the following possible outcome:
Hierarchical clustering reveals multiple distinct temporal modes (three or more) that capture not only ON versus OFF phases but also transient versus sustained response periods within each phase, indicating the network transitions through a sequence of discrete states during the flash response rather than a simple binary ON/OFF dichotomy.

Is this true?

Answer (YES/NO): YES